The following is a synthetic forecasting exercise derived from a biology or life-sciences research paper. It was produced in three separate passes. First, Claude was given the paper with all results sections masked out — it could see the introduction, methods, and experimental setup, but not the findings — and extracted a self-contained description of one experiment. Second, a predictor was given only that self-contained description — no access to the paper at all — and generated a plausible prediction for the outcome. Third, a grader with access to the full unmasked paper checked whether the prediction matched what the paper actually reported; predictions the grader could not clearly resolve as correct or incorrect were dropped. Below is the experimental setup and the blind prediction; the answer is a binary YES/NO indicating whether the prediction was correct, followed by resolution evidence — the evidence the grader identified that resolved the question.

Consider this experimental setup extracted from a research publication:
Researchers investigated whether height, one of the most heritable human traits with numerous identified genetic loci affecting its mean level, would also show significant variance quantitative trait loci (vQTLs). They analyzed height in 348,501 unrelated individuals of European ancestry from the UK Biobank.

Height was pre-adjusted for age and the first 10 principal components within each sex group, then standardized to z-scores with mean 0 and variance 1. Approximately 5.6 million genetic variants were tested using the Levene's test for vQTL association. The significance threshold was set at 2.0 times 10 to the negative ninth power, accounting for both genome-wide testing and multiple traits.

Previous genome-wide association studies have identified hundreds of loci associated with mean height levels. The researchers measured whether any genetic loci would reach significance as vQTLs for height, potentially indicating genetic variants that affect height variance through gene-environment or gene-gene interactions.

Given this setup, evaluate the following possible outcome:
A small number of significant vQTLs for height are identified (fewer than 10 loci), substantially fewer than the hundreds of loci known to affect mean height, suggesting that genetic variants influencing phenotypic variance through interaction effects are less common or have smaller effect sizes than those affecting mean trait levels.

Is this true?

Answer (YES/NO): NO